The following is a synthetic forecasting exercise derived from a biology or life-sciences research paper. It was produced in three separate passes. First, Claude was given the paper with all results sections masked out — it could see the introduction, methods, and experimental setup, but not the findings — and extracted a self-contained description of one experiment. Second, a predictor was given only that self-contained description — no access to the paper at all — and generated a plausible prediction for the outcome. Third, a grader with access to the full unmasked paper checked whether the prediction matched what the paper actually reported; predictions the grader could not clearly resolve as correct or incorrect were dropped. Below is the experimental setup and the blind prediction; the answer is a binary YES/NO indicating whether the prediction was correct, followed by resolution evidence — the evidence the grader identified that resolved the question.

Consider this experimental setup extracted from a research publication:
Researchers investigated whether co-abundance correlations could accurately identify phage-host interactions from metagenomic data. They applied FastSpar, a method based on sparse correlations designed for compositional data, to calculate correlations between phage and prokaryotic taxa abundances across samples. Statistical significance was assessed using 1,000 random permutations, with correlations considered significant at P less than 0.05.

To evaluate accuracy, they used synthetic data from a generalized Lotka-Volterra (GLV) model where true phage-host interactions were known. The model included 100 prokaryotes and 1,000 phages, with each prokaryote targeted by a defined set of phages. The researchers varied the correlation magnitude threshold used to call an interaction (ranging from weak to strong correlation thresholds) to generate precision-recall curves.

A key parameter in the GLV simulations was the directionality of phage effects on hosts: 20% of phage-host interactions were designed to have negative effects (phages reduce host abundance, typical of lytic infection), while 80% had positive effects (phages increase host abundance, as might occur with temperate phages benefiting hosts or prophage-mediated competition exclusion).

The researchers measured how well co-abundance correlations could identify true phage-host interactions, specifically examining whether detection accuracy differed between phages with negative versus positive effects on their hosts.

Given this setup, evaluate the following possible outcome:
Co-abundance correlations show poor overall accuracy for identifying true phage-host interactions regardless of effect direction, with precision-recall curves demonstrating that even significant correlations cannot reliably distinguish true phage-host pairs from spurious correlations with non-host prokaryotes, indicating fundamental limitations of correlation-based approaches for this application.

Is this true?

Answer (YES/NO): NO